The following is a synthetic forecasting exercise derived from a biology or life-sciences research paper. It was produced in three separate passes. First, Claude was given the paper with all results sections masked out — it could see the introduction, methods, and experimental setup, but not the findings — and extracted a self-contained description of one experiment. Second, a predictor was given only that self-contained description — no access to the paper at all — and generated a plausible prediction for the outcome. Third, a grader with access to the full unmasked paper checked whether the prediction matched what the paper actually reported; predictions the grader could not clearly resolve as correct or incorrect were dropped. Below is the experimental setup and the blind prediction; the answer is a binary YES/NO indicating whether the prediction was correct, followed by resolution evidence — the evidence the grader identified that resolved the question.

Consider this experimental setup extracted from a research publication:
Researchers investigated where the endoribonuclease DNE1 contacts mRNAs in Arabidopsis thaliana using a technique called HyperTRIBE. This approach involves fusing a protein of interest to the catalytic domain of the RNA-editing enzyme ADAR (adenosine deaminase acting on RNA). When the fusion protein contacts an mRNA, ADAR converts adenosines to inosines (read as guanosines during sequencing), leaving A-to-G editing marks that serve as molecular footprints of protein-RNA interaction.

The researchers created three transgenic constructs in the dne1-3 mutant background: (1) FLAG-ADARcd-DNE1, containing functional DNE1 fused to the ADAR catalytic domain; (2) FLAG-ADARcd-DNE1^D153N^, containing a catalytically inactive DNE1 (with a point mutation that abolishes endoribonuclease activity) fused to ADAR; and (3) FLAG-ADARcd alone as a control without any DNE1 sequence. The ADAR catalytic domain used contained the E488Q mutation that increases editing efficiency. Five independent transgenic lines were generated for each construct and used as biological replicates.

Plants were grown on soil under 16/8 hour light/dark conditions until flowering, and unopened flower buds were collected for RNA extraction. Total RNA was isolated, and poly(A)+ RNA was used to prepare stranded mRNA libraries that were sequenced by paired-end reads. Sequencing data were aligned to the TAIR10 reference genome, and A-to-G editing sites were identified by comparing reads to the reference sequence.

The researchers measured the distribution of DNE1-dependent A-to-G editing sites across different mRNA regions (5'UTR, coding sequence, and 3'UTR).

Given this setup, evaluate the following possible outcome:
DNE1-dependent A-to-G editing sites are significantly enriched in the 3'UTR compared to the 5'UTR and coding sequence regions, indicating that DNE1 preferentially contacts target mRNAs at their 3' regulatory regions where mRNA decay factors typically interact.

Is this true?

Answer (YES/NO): NO